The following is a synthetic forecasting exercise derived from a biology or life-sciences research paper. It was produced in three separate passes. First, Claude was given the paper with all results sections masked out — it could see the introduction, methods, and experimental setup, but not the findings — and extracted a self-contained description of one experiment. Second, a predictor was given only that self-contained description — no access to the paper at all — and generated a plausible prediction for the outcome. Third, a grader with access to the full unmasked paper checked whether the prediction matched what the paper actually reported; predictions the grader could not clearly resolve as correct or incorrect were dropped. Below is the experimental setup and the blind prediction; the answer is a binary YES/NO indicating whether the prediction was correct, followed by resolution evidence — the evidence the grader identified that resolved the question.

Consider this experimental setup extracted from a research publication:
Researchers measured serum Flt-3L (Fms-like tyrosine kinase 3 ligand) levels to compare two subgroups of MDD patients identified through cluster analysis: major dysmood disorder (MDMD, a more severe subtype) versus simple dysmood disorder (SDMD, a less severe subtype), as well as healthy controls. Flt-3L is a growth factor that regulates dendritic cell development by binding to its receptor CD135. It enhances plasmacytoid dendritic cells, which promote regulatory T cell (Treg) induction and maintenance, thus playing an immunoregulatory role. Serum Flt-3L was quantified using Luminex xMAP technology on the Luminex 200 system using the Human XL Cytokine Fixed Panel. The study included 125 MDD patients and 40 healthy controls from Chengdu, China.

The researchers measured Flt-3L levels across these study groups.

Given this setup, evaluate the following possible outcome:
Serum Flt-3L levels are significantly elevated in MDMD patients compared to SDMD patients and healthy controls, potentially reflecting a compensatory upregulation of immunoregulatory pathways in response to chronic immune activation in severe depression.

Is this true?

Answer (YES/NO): NO